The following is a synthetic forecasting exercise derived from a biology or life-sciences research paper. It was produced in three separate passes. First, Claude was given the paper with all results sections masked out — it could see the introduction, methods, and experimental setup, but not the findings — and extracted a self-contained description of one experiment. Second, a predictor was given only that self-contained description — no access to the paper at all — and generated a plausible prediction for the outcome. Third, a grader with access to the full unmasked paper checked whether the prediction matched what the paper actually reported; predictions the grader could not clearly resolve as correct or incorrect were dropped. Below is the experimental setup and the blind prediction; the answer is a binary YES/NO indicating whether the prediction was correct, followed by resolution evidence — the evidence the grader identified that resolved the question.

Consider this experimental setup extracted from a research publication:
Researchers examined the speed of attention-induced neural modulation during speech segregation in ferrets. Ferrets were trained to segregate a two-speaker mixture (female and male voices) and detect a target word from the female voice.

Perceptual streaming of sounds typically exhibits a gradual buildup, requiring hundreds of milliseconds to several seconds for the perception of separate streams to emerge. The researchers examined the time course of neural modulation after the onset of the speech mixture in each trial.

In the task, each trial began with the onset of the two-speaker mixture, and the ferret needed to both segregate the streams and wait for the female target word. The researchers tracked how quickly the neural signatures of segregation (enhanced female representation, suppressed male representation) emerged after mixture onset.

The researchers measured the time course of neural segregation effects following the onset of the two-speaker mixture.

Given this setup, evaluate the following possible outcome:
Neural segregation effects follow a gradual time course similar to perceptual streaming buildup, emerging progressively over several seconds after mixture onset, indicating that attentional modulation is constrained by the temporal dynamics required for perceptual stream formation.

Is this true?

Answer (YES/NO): NO